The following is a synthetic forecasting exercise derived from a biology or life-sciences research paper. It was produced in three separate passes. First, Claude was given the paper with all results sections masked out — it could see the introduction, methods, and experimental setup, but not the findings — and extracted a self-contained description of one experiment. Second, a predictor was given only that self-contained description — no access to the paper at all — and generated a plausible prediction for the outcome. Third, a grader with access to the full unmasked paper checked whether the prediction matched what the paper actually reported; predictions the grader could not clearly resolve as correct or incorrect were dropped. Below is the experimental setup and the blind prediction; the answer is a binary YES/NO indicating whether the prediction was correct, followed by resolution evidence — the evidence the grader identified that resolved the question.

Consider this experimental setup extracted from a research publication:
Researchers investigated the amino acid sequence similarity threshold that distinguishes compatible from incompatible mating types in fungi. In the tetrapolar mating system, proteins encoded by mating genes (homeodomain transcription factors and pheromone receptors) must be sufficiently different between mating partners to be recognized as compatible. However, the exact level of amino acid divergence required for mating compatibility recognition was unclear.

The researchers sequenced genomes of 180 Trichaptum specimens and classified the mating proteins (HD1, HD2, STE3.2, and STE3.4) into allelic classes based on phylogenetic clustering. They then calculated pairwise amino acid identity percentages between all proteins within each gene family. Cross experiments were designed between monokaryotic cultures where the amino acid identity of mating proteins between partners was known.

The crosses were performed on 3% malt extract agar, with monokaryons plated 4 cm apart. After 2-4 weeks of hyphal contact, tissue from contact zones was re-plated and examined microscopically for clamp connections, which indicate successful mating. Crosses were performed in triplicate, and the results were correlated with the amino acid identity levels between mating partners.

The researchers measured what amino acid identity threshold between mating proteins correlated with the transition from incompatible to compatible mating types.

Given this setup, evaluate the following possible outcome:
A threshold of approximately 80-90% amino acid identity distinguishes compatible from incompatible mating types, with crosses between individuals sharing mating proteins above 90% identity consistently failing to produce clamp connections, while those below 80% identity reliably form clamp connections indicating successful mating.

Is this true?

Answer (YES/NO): NO